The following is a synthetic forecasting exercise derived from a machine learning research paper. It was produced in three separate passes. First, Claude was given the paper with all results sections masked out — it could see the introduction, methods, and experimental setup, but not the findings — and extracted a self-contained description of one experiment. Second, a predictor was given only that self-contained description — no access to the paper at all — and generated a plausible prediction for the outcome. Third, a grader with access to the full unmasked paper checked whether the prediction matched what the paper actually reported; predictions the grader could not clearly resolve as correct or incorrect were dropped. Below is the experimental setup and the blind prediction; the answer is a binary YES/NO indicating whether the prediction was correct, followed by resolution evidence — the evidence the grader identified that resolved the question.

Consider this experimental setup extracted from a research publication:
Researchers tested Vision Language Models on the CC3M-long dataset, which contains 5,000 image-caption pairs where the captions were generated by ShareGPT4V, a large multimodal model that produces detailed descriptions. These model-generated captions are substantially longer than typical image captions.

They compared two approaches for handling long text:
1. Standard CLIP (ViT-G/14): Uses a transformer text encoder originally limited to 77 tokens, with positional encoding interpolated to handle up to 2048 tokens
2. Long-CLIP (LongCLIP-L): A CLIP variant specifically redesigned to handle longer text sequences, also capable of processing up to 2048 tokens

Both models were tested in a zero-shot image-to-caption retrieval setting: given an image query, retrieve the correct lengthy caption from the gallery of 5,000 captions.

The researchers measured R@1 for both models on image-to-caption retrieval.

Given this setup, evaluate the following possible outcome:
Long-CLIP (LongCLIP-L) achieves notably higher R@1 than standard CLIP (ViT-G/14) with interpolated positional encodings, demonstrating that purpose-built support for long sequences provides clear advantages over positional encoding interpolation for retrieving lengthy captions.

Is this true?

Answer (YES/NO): YES